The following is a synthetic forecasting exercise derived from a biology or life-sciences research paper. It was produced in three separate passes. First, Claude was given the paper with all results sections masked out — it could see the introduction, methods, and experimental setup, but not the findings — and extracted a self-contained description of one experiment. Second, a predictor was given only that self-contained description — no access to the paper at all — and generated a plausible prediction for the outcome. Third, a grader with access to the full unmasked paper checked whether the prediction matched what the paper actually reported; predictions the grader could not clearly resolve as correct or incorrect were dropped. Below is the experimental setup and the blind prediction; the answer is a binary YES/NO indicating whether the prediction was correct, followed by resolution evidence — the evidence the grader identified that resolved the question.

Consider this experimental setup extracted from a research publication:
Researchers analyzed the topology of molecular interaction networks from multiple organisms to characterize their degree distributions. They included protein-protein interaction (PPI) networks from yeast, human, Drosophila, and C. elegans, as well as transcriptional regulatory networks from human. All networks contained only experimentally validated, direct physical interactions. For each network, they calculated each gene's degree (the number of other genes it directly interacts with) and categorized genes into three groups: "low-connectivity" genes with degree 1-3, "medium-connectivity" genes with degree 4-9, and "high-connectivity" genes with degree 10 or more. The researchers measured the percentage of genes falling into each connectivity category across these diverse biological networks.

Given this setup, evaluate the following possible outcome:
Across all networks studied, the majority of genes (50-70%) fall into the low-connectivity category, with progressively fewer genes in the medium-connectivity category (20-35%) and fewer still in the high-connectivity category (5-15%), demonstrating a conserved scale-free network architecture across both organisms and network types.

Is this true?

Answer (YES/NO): NO